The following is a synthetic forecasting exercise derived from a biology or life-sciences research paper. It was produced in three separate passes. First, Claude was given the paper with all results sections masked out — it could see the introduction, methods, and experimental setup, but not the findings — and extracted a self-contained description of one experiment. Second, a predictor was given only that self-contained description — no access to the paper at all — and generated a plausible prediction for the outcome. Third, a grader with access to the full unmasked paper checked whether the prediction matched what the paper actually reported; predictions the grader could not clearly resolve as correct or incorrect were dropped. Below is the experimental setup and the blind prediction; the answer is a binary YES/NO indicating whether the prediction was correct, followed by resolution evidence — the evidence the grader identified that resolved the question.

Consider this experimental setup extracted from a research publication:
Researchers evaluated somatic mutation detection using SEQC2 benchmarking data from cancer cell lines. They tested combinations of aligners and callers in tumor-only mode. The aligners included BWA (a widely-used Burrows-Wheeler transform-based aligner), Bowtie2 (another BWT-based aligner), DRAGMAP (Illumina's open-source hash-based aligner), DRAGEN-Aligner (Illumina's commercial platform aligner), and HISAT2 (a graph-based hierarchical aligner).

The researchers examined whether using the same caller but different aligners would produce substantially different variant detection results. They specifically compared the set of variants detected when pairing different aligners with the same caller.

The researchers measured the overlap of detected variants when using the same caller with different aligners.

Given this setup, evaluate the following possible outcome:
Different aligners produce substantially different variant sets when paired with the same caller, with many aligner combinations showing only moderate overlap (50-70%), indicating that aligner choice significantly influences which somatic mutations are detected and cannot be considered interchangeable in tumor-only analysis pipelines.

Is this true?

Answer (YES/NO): NO